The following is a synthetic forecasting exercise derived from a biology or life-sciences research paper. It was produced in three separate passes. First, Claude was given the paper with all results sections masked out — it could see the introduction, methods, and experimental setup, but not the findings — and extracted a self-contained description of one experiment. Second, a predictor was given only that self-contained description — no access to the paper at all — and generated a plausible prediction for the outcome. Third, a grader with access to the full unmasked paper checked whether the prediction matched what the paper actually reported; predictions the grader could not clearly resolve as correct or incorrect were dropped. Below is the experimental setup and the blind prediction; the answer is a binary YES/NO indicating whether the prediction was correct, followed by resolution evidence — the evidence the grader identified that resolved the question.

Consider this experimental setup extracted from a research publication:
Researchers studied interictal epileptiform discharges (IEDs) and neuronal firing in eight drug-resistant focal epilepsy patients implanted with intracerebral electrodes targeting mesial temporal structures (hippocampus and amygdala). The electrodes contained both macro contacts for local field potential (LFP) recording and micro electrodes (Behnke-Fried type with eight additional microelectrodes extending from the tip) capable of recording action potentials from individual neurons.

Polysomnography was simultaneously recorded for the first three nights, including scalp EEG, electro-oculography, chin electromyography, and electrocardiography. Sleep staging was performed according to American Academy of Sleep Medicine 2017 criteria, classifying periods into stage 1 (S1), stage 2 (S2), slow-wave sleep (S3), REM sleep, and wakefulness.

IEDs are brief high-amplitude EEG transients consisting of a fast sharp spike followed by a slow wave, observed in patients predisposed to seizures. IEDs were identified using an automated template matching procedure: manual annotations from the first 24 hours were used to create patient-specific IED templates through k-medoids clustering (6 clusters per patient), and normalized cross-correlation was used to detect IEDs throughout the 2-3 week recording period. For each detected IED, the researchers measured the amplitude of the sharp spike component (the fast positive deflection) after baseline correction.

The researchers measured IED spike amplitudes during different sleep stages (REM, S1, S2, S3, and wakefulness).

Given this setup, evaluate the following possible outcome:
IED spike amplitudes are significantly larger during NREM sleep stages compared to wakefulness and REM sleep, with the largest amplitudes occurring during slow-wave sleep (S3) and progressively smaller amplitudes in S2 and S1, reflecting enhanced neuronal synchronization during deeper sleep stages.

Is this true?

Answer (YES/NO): YES